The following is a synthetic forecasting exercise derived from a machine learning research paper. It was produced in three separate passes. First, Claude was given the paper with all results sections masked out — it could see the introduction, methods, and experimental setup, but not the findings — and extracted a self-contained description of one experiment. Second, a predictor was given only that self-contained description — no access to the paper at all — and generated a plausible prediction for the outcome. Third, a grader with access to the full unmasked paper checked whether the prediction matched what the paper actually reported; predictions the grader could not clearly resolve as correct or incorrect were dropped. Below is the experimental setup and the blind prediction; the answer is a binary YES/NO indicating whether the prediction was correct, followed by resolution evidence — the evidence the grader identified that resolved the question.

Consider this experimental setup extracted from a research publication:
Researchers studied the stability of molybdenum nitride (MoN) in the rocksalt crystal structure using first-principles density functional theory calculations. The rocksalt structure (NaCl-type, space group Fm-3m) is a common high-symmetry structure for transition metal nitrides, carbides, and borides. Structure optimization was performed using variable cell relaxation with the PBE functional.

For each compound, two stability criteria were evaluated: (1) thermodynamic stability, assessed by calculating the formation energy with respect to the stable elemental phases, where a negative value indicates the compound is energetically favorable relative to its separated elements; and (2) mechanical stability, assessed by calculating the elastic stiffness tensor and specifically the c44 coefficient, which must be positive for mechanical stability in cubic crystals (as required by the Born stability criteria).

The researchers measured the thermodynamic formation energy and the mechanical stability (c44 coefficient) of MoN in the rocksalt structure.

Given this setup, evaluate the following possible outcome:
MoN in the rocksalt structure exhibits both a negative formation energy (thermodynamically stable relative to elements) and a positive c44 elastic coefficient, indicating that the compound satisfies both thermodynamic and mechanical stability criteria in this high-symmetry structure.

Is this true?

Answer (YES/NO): NO